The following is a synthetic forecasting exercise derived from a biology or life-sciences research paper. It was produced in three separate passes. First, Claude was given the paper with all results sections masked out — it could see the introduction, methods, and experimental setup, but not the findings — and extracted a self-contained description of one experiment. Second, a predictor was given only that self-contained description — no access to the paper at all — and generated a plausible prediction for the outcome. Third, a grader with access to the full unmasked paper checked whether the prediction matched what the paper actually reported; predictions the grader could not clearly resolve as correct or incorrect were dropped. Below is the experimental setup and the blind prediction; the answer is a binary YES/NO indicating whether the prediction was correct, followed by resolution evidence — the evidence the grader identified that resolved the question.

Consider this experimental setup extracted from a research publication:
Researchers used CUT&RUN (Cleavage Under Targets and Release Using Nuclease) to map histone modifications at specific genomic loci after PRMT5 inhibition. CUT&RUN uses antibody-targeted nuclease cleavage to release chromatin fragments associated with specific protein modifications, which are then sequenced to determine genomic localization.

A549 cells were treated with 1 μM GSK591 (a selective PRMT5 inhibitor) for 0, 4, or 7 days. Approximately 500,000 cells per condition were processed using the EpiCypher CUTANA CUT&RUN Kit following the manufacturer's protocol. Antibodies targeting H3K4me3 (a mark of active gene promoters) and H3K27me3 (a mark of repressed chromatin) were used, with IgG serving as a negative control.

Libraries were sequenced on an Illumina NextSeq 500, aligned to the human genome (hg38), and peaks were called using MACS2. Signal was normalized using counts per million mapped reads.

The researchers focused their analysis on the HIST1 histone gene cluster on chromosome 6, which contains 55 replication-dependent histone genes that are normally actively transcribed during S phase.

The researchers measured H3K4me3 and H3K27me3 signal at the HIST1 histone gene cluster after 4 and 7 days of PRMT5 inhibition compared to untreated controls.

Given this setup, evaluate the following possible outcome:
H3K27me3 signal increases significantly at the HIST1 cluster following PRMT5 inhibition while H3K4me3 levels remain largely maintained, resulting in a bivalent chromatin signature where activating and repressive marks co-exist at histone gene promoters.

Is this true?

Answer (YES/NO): NO